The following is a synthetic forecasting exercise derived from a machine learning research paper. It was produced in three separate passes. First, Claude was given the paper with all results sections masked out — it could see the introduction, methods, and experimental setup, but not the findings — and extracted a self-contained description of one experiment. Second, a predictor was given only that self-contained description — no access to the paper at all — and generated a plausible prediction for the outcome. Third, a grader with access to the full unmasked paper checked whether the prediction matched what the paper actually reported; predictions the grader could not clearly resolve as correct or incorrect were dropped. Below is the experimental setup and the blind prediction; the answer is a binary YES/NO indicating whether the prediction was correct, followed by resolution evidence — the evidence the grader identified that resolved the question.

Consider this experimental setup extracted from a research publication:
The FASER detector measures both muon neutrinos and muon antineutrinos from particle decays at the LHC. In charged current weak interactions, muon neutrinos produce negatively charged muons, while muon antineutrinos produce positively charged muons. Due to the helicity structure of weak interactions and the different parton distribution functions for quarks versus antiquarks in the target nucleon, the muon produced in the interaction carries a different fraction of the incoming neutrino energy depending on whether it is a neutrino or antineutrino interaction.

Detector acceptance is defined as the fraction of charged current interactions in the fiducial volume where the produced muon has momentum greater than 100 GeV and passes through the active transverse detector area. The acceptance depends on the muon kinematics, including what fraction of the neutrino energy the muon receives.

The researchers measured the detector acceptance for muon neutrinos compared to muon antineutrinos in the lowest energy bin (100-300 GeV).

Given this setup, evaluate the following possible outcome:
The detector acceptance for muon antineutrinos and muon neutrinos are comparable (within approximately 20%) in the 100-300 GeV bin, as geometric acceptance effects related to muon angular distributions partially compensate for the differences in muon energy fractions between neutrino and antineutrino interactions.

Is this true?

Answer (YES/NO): NO